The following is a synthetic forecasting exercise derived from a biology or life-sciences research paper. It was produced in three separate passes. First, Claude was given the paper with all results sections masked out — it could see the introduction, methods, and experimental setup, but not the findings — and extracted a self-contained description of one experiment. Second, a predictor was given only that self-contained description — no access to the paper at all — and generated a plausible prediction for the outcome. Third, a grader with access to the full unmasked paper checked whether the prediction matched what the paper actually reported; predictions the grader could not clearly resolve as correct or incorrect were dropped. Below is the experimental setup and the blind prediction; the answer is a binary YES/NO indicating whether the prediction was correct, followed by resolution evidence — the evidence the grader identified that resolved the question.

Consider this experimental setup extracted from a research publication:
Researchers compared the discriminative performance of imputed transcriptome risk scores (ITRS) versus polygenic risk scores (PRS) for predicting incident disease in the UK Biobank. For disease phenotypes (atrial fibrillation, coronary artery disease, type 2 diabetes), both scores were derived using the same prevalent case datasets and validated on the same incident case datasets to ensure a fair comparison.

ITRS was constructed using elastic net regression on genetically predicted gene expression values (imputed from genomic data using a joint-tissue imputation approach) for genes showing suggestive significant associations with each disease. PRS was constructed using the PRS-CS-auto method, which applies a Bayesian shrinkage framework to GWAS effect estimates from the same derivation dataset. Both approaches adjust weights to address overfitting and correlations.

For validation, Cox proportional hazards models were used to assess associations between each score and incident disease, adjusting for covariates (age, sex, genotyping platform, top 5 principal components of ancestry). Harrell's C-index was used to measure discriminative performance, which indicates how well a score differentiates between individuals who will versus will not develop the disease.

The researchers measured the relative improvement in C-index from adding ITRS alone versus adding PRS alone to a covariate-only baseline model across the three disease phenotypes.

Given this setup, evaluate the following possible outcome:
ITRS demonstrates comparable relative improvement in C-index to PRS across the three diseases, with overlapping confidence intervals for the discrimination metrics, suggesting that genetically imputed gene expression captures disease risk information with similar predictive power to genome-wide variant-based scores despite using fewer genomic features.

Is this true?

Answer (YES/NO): NO